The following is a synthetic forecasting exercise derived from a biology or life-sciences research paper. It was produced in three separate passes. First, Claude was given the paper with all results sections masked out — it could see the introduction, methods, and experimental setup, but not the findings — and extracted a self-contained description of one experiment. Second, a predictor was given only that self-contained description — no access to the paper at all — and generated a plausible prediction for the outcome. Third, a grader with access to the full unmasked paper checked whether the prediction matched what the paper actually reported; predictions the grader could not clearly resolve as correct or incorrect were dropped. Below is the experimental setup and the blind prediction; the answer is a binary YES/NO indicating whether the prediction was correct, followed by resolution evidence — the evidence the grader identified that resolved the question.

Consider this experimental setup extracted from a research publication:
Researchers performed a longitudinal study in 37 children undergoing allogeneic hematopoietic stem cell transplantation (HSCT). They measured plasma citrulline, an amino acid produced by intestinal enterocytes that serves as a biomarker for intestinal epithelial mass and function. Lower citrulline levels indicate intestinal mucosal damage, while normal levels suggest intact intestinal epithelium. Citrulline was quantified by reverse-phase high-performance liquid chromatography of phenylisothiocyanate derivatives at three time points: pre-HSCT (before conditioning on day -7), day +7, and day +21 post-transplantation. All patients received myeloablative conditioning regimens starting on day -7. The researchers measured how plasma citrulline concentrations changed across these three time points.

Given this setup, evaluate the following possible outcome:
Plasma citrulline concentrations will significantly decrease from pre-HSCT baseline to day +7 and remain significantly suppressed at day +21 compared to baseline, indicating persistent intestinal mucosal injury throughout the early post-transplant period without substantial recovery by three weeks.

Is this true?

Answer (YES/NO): NO